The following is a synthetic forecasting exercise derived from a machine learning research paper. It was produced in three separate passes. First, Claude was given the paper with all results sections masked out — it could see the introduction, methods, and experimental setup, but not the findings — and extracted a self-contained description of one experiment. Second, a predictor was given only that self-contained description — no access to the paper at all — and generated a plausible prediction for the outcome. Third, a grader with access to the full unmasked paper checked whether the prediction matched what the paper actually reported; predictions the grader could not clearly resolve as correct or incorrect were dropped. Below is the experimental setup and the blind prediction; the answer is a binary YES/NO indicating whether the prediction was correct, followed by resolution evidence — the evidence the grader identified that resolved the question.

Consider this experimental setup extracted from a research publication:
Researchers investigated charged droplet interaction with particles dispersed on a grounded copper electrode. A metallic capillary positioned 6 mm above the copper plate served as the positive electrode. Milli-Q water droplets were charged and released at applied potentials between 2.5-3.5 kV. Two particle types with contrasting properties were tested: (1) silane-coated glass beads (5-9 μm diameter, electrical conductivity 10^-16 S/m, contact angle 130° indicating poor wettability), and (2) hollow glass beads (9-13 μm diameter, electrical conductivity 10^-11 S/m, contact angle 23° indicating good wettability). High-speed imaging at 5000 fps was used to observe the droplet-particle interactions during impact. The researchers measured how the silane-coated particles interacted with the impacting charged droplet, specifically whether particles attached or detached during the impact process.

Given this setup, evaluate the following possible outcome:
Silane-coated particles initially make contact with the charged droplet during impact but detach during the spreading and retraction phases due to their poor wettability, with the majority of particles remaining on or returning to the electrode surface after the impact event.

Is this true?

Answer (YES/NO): NO